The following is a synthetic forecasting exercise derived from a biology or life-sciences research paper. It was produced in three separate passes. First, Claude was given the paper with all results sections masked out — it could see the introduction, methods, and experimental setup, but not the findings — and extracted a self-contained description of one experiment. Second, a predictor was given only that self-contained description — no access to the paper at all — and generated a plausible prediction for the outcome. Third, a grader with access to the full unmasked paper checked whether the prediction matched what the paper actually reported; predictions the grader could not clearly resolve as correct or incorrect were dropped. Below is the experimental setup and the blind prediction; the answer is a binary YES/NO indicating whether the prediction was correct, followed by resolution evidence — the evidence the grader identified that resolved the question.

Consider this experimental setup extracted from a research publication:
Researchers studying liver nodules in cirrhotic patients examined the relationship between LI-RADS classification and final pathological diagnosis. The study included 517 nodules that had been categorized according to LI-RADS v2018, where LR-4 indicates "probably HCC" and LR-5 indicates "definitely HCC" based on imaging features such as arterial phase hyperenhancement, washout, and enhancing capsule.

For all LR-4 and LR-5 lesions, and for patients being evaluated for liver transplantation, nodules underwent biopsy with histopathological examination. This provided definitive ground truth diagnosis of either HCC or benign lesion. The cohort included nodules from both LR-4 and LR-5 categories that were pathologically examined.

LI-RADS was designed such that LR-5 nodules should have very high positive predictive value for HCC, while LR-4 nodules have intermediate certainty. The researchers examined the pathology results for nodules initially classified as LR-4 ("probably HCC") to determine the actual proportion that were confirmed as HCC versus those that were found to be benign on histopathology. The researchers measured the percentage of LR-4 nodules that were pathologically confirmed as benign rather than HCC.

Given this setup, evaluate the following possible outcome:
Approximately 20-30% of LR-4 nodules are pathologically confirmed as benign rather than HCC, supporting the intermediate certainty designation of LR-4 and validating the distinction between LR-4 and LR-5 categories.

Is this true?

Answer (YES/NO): NO